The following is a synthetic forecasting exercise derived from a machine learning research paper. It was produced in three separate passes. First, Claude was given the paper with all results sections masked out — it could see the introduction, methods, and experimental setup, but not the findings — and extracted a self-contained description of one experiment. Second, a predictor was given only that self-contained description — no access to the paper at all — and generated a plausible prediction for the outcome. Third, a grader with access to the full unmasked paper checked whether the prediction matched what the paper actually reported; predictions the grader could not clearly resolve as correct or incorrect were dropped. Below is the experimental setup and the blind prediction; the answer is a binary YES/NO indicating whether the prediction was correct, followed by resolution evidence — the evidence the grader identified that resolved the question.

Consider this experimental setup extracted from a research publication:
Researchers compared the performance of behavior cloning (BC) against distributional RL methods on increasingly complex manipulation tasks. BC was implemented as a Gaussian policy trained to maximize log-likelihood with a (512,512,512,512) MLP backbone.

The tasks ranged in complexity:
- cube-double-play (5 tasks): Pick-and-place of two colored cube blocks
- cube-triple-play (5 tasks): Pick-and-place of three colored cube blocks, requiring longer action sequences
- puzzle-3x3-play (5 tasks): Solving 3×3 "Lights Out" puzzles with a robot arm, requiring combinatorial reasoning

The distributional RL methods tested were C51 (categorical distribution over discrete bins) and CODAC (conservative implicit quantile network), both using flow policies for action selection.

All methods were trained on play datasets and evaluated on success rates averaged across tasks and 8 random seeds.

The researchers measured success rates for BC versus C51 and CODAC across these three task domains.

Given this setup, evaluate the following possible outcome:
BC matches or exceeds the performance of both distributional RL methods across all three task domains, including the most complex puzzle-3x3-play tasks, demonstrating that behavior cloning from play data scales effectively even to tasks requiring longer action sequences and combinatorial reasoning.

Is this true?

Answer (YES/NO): NO